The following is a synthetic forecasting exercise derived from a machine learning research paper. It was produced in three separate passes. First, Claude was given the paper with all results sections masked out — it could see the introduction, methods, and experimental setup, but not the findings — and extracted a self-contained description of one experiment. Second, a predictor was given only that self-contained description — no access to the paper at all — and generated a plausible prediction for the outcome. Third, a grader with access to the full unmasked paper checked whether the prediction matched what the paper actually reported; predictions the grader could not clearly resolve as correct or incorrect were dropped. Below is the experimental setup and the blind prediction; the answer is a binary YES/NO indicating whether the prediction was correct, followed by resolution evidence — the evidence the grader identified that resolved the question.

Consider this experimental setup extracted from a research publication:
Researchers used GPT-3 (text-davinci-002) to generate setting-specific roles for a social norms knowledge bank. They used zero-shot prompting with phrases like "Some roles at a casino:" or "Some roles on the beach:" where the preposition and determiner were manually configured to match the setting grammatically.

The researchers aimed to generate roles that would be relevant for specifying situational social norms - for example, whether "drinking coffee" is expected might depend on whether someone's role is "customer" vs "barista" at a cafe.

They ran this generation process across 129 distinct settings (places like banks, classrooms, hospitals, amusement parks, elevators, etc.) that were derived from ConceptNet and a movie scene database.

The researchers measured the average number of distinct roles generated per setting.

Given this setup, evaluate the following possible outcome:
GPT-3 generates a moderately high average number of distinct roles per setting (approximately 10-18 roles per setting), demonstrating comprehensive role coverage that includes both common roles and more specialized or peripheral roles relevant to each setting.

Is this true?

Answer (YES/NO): NO